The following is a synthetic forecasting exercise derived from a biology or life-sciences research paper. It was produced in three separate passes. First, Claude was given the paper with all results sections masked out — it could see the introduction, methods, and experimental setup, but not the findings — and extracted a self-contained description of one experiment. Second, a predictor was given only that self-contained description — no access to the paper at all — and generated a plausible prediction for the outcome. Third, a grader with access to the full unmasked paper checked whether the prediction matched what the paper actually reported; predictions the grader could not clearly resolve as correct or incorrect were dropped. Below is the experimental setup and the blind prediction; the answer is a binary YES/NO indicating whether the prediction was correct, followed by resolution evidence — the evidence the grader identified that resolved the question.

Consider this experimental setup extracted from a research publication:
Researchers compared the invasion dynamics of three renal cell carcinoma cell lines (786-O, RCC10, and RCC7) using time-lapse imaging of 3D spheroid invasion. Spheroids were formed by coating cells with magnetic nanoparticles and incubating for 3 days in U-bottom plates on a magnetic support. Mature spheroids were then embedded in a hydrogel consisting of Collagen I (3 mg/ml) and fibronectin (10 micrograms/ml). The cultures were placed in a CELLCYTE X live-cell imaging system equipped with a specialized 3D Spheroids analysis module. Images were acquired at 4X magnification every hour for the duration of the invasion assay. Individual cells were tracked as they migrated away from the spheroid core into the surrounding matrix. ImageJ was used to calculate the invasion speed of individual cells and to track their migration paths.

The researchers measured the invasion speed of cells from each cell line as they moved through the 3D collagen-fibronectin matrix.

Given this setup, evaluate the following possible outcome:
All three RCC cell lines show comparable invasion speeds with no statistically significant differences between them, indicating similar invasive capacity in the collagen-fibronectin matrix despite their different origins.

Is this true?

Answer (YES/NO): NO